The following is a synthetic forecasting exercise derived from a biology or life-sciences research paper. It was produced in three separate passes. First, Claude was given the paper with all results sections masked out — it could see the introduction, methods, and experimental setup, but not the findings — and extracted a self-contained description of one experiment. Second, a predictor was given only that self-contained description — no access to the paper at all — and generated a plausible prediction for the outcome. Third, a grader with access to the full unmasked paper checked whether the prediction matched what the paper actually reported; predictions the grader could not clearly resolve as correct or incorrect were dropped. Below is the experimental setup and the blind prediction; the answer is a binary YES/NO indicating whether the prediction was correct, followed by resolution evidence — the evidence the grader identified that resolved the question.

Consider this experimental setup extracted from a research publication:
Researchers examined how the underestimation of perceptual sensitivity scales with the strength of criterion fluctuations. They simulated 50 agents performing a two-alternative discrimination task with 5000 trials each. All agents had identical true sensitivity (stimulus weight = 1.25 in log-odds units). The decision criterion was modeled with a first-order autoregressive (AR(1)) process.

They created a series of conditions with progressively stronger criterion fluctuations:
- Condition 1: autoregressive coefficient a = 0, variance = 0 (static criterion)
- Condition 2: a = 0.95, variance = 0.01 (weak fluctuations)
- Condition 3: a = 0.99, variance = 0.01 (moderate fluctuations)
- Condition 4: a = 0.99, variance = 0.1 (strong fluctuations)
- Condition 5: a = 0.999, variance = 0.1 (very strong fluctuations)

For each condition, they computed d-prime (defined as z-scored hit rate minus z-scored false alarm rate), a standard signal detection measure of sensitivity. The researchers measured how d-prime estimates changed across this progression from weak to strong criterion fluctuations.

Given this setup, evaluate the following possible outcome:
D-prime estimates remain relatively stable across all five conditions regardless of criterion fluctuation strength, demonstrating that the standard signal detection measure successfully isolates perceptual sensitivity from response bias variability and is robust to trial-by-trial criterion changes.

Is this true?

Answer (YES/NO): NO